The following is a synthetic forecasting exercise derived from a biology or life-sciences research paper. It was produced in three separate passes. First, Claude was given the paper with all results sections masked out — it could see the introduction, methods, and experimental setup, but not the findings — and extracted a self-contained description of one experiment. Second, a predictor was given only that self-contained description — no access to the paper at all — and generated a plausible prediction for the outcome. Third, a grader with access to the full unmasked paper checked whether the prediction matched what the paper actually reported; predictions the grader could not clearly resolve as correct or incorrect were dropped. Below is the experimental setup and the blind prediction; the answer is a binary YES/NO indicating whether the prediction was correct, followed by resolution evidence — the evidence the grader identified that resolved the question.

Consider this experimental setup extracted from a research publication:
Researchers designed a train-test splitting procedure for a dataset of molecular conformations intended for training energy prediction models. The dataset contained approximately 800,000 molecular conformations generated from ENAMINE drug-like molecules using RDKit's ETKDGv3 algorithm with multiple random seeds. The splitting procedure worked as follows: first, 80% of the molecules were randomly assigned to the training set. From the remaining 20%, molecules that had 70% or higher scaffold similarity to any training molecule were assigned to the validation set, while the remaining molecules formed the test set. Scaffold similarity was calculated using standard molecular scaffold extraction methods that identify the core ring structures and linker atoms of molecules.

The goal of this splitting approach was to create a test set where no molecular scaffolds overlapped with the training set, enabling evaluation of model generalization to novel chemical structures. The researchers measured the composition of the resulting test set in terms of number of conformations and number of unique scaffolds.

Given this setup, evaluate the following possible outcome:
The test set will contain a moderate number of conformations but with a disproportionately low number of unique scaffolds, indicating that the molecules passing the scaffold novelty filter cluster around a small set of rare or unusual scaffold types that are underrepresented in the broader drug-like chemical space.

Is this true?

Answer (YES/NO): NO